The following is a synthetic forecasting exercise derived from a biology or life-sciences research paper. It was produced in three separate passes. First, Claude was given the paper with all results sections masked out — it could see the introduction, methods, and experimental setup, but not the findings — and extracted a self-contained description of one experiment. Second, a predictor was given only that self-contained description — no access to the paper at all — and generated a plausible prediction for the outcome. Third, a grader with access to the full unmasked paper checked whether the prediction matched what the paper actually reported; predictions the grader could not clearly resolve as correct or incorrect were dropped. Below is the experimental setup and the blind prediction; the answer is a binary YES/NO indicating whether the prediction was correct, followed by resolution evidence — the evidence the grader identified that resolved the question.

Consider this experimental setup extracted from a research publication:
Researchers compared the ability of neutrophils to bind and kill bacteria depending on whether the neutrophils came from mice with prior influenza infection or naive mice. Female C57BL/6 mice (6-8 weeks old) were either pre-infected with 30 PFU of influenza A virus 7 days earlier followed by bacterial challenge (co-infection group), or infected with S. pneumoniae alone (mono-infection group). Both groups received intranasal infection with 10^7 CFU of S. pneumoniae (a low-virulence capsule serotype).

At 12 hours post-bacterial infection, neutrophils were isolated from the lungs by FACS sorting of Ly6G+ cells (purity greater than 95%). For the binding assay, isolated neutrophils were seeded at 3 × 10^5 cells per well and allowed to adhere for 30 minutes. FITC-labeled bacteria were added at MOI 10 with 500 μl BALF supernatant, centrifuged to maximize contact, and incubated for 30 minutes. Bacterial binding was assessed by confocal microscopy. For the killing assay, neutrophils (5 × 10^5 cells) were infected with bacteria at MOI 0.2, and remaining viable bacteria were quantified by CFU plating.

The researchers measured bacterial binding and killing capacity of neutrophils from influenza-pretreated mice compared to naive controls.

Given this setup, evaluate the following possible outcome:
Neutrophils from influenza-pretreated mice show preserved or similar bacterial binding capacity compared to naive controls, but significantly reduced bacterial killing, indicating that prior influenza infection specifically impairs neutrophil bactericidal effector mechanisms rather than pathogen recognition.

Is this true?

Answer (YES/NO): NO